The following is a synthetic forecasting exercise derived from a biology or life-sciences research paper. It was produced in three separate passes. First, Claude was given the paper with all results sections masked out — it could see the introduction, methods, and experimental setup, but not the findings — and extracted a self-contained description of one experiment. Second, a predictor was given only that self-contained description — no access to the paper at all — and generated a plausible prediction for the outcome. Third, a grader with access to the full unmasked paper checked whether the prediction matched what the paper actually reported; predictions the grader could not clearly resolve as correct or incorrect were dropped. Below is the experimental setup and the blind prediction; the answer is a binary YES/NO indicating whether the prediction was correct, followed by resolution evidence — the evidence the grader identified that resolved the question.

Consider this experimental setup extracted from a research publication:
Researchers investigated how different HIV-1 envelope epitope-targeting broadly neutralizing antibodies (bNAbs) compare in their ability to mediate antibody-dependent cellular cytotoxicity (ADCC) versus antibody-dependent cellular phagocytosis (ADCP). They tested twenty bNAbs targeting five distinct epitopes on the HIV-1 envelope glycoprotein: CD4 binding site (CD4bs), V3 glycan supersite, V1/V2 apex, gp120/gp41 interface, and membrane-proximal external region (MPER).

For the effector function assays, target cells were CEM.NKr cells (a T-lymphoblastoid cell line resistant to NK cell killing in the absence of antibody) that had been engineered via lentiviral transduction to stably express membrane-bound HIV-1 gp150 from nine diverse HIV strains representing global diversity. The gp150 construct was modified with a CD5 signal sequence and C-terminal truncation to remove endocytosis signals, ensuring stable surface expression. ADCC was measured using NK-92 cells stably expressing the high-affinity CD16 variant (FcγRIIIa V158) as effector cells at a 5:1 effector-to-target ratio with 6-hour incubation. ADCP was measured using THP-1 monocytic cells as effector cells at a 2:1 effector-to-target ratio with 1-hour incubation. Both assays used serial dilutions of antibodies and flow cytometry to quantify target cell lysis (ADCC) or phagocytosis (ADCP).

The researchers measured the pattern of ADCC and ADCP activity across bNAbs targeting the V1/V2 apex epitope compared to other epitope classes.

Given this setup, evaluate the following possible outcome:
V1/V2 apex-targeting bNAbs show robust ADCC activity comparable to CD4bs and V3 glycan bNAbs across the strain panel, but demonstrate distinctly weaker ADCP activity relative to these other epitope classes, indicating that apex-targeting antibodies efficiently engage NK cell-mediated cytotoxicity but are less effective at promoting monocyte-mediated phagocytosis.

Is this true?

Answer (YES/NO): NO